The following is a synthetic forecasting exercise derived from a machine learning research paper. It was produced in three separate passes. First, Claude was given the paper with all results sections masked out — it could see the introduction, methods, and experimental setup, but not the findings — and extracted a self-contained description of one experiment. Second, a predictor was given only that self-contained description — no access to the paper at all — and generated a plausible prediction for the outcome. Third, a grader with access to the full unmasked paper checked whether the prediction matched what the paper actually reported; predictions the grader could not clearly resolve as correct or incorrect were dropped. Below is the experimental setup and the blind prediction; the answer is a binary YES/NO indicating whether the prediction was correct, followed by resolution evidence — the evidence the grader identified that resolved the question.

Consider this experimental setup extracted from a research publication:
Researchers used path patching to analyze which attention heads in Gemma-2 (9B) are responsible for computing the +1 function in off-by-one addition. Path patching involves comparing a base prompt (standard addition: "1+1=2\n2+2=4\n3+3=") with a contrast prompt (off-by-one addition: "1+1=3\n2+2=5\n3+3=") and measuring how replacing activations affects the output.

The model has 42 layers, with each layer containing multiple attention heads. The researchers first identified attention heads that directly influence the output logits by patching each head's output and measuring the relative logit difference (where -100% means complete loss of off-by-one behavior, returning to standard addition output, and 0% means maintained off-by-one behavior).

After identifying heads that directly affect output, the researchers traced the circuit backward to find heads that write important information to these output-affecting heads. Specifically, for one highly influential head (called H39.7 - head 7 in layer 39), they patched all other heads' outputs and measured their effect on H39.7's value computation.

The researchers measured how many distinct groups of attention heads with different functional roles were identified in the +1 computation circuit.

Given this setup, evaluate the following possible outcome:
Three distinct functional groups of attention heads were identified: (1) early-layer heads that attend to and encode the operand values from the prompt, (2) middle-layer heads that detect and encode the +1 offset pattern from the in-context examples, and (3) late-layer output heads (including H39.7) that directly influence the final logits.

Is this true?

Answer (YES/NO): NO